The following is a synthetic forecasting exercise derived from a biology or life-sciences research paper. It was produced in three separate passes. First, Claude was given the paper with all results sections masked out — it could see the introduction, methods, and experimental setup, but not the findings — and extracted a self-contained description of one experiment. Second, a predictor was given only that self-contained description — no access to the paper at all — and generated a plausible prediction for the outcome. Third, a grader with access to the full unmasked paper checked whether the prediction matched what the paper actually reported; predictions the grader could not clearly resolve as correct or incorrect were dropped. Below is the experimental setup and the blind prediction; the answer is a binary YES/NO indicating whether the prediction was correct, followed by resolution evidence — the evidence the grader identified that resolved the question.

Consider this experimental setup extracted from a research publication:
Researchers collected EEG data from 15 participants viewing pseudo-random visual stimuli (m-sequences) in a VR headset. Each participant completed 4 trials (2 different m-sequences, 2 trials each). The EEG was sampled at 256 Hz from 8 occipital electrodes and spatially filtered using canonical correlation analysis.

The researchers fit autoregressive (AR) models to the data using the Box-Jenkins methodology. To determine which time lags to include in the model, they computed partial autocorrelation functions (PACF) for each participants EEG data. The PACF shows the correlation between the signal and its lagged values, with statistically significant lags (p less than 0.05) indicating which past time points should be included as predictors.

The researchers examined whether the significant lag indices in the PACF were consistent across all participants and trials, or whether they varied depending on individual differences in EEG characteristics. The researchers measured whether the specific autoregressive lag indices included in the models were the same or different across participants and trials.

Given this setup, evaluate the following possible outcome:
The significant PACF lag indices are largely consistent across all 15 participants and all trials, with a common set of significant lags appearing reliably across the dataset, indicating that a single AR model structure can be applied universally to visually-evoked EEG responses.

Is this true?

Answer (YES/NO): NO